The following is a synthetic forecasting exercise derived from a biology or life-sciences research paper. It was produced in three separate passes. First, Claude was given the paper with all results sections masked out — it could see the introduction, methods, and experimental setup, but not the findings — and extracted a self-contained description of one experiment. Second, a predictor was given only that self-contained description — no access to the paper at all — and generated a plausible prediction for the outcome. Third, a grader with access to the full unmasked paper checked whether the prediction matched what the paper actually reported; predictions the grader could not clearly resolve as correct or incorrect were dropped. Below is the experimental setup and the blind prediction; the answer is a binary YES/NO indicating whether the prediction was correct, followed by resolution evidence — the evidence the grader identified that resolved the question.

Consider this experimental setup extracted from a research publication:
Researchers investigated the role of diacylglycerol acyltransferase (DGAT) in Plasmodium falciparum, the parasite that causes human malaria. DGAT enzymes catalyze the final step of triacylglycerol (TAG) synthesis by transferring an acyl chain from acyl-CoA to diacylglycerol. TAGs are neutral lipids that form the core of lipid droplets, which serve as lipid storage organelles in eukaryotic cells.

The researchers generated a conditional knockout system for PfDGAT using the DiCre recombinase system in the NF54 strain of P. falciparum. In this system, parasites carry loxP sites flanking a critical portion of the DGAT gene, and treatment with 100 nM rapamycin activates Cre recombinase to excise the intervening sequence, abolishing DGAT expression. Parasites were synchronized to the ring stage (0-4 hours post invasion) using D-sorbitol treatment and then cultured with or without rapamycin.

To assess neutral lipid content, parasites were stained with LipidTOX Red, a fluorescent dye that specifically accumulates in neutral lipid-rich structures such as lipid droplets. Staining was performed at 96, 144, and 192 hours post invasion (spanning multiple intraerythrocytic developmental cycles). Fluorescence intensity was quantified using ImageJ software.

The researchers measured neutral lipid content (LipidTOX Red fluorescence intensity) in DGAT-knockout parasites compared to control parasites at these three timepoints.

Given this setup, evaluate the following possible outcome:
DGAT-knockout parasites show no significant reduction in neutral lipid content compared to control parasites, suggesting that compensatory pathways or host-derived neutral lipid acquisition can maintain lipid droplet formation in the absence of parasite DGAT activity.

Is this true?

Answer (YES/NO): NO